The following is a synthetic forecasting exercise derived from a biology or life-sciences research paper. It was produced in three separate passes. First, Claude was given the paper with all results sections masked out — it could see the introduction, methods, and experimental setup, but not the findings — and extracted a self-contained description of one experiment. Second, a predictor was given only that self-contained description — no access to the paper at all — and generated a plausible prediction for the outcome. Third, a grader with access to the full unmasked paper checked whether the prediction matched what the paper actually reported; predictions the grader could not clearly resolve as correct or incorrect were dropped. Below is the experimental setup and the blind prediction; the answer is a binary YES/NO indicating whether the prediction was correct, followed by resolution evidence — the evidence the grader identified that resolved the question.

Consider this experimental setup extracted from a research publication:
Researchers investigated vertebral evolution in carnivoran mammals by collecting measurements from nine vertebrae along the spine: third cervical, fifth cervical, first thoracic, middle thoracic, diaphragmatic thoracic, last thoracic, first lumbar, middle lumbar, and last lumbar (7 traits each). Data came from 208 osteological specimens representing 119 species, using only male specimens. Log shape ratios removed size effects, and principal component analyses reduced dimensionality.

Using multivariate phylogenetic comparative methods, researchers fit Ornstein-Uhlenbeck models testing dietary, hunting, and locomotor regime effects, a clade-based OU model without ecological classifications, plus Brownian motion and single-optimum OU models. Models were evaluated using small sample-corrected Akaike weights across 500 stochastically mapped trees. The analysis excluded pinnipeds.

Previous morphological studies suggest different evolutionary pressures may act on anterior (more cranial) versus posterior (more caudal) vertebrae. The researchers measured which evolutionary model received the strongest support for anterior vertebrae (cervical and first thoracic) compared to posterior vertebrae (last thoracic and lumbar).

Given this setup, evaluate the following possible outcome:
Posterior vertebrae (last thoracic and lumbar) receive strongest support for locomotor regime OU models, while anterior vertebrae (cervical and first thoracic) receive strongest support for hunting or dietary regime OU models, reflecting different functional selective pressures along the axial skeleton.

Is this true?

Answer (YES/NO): NO